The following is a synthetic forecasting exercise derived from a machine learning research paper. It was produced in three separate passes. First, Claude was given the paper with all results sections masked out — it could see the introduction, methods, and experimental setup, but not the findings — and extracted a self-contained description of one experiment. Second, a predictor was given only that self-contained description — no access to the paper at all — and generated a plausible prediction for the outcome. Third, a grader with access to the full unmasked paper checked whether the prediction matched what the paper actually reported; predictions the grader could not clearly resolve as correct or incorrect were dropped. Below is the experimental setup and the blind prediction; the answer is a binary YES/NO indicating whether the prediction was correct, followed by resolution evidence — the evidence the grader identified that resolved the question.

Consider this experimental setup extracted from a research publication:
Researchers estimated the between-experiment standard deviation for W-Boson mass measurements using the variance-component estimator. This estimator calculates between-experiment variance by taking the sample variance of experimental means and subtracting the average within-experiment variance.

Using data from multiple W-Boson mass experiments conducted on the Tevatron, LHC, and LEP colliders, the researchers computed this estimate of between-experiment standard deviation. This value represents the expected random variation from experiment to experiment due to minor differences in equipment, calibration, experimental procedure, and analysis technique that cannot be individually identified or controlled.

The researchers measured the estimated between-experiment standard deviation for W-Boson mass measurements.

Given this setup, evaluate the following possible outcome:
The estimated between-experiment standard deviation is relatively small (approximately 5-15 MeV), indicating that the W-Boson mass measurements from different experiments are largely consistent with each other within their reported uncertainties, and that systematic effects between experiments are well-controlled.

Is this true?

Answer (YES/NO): NO